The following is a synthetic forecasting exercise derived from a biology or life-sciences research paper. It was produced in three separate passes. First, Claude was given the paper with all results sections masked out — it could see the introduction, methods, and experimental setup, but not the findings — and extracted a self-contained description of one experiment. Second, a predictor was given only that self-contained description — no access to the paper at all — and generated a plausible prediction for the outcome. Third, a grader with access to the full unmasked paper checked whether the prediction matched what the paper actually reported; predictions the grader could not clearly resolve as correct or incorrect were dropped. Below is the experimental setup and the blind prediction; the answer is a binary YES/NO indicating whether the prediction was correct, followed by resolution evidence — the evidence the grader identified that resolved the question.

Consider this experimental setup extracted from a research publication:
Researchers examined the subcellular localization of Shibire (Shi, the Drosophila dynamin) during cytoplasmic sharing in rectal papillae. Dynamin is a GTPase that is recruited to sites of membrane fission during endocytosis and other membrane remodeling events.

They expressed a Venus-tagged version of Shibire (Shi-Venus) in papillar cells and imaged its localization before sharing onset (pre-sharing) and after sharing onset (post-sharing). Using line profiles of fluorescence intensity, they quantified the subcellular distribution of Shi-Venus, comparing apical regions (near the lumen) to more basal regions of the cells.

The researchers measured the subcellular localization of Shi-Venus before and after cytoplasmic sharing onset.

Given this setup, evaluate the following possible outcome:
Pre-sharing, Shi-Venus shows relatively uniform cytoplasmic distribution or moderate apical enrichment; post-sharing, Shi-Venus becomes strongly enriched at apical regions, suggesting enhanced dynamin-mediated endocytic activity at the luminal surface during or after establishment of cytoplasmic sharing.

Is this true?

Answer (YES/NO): NO